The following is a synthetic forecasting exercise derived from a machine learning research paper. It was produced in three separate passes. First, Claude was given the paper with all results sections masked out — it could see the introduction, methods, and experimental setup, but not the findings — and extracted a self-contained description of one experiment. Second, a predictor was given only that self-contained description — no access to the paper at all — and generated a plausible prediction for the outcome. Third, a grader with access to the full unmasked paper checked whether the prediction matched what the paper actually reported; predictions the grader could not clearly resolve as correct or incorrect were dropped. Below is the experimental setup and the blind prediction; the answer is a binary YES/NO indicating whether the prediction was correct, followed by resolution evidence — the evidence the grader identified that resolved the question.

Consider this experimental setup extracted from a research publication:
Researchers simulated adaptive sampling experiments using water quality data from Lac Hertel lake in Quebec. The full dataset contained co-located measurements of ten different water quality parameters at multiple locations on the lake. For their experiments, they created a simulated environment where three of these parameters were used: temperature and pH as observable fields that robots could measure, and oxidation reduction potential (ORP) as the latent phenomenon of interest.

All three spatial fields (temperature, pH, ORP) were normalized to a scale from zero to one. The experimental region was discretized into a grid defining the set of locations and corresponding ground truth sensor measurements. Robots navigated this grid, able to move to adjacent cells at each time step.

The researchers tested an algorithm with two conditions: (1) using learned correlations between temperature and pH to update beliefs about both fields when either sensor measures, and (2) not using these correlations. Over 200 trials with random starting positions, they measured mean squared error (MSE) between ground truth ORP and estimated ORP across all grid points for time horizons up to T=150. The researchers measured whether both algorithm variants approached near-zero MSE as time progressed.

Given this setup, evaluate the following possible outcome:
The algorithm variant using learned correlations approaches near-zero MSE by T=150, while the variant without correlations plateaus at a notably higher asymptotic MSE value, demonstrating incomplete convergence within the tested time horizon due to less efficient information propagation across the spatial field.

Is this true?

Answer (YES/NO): NO